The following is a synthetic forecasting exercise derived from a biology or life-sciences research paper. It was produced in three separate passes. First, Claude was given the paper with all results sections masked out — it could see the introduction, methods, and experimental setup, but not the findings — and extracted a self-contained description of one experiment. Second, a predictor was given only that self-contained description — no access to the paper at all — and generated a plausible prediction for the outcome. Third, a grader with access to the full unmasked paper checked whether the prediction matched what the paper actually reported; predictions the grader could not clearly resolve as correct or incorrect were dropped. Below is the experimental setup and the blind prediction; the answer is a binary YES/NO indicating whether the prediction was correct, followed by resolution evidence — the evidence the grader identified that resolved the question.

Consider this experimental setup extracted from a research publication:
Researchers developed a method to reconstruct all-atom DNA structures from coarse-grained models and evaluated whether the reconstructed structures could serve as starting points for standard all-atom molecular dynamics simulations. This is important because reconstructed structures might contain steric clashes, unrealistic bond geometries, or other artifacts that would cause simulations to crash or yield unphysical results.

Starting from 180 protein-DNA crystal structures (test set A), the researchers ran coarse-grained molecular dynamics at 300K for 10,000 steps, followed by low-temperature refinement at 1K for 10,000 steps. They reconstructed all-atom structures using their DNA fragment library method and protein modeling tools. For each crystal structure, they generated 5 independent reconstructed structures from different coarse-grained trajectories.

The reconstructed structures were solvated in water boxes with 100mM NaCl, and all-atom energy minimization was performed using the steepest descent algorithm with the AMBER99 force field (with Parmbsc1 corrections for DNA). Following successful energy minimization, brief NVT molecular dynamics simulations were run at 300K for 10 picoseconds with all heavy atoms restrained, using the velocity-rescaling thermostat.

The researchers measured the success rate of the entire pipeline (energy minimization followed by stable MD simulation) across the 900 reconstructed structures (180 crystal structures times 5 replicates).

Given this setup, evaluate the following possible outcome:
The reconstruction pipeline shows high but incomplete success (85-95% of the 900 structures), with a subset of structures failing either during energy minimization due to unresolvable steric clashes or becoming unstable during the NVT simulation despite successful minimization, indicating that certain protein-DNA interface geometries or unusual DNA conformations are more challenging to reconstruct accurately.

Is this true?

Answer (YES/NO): YES